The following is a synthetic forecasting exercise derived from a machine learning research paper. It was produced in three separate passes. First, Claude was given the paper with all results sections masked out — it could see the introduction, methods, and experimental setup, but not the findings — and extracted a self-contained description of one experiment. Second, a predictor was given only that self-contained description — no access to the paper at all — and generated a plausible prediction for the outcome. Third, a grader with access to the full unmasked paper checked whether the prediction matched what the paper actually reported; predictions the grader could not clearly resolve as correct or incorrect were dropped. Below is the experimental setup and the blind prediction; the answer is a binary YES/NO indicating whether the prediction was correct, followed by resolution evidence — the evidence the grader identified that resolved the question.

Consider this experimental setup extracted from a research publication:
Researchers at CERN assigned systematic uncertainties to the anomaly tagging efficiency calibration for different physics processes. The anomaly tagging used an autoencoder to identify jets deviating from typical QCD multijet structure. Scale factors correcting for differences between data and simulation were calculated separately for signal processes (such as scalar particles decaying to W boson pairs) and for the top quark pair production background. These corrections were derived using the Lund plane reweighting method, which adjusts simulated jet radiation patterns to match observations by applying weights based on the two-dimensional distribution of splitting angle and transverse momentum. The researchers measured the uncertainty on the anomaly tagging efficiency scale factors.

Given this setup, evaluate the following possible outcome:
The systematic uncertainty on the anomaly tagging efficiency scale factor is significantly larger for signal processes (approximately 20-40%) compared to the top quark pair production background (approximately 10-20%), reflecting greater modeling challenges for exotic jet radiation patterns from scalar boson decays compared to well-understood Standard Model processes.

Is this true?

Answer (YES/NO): NO